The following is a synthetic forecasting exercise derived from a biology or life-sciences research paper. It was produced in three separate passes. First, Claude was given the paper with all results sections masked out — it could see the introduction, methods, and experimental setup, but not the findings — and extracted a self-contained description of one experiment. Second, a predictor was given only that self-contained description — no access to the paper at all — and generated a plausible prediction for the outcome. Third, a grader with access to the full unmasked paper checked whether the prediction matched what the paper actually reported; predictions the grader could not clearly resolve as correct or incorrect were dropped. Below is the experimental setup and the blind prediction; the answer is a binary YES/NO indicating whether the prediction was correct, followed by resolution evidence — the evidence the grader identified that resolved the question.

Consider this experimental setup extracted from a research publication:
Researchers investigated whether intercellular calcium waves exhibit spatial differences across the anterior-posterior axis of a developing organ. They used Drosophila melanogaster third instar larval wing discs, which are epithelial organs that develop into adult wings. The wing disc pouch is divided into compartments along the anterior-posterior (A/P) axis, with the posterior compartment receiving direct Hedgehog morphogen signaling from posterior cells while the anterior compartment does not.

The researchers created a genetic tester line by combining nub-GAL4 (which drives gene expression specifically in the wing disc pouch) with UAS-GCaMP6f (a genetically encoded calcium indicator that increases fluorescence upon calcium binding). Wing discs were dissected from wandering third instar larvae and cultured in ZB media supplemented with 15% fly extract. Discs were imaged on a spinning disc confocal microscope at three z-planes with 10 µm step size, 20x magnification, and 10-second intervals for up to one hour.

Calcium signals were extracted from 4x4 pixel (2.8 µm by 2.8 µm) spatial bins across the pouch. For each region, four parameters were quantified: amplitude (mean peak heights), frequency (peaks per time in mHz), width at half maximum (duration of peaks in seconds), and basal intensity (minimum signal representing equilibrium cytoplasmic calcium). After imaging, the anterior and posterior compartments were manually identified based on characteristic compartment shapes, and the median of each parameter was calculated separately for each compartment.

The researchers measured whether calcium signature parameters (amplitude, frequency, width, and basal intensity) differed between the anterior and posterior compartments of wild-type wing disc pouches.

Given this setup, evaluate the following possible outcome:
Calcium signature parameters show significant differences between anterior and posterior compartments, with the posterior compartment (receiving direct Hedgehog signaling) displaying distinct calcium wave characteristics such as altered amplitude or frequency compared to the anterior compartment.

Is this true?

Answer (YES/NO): YES